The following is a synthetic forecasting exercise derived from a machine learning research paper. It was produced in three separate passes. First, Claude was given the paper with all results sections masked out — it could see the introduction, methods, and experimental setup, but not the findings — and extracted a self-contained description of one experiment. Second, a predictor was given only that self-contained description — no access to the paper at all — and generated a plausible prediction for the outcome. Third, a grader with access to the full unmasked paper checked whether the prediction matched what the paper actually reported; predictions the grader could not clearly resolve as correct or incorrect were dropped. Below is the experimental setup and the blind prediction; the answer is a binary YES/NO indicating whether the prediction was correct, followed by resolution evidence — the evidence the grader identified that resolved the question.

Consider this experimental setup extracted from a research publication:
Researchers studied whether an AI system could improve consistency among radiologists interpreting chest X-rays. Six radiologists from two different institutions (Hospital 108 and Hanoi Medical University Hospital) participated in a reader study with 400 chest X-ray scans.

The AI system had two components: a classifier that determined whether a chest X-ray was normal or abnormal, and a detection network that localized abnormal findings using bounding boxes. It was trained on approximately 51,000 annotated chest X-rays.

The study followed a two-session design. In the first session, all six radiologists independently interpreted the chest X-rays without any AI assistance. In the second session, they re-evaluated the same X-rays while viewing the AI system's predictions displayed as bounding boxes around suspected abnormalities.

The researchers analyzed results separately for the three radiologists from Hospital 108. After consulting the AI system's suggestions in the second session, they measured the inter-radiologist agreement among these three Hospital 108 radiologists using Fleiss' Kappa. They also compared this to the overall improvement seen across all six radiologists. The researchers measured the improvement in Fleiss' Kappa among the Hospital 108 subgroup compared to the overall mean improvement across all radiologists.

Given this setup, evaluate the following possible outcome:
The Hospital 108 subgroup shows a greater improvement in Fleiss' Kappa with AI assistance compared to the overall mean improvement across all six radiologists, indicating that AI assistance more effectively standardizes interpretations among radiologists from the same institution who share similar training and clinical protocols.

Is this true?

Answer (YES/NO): YES